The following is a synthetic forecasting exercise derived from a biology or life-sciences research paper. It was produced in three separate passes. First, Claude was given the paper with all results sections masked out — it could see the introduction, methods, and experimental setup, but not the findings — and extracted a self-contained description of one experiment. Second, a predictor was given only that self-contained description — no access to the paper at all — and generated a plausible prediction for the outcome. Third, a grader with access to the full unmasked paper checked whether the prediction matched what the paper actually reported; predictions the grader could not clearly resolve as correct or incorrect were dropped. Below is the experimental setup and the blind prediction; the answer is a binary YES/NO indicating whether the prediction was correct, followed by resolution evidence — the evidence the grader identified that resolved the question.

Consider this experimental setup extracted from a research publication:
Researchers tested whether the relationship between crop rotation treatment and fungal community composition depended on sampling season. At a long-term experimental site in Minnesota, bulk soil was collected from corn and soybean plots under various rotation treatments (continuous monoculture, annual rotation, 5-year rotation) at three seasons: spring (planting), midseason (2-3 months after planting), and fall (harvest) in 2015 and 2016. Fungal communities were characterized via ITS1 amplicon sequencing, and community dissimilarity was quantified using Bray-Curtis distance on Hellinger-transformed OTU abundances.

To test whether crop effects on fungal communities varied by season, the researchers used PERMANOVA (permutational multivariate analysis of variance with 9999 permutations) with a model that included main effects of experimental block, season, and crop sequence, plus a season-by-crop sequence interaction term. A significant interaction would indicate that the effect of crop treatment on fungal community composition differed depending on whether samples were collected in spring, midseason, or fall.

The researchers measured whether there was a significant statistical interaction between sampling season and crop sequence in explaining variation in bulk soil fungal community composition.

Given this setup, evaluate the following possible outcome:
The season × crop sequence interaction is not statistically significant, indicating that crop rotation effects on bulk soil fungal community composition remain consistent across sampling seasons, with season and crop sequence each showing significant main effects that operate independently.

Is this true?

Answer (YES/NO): NO